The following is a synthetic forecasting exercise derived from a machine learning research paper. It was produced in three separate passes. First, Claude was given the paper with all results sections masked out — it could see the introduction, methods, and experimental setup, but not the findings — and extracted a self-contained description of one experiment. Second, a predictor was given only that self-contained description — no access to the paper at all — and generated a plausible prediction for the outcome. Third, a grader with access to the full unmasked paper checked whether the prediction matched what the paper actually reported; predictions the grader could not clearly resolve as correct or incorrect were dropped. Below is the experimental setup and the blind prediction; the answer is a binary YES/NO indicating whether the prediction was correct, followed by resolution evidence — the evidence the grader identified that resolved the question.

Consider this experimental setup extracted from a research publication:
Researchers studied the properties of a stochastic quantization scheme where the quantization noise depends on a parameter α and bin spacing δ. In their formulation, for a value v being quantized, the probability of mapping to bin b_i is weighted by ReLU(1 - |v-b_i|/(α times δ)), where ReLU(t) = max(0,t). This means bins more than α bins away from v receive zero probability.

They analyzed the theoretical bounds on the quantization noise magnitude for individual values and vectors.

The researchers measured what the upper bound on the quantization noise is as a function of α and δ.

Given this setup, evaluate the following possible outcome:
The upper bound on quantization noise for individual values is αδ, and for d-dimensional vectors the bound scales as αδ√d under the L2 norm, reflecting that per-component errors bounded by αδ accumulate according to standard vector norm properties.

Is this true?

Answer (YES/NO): NO